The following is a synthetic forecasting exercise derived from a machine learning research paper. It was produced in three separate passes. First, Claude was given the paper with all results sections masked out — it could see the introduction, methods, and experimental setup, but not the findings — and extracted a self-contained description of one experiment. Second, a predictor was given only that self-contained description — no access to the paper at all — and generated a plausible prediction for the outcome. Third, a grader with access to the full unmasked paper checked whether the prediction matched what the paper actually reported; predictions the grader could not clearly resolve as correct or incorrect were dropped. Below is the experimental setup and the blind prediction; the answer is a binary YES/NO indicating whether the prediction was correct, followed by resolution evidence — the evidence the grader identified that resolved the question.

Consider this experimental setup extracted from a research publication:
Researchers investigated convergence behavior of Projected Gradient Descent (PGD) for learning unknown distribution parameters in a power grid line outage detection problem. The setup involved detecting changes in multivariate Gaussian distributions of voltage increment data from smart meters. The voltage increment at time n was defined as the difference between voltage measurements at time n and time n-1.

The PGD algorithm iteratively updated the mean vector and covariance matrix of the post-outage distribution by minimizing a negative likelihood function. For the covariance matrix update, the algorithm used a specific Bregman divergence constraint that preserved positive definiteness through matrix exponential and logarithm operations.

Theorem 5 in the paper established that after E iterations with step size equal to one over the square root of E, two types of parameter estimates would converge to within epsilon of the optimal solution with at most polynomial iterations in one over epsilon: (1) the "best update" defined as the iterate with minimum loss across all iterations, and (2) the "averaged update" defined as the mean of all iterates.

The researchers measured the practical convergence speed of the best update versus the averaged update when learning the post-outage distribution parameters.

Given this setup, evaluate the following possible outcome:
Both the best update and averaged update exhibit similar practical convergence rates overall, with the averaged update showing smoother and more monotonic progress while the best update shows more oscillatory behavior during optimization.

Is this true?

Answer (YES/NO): NO